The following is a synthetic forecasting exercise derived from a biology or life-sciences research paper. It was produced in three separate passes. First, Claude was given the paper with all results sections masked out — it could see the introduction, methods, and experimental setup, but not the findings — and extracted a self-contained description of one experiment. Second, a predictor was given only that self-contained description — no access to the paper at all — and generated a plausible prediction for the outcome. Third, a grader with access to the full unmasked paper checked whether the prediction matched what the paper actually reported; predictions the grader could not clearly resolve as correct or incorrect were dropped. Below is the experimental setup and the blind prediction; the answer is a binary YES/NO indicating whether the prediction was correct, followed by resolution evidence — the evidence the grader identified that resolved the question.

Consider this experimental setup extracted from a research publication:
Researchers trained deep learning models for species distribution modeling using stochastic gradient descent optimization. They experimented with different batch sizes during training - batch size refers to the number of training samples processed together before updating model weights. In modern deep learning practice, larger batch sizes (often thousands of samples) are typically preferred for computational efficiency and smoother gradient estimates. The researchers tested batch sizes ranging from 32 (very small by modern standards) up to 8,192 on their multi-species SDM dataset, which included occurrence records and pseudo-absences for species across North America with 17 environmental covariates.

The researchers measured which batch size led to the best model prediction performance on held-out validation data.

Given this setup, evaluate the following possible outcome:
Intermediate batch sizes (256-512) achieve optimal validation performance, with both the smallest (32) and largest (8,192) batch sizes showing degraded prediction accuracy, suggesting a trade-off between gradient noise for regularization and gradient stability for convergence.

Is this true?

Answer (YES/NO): NO